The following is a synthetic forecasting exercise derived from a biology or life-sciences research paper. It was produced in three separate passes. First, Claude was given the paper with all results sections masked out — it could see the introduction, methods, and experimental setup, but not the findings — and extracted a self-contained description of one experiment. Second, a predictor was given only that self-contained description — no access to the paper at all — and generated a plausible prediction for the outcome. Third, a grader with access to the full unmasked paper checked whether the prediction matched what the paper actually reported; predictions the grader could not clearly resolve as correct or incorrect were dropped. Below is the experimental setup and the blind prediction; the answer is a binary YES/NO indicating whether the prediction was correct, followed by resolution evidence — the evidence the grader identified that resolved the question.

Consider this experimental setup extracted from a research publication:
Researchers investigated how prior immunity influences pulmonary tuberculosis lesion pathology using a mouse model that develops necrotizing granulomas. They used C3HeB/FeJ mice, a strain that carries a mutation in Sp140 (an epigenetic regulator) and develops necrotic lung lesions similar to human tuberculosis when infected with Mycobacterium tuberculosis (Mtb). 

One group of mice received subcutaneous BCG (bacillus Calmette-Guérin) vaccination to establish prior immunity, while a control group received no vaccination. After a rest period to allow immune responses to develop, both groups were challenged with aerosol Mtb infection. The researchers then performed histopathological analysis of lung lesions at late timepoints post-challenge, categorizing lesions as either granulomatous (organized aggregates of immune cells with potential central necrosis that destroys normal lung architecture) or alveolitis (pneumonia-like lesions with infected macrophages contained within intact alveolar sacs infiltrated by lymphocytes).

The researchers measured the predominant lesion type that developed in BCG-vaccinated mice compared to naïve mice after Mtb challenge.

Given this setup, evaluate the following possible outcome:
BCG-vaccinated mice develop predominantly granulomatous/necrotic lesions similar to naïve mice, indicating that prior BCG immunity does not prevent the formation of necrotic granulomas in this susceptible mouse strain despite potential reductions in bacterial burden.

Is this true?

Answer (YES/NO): NO